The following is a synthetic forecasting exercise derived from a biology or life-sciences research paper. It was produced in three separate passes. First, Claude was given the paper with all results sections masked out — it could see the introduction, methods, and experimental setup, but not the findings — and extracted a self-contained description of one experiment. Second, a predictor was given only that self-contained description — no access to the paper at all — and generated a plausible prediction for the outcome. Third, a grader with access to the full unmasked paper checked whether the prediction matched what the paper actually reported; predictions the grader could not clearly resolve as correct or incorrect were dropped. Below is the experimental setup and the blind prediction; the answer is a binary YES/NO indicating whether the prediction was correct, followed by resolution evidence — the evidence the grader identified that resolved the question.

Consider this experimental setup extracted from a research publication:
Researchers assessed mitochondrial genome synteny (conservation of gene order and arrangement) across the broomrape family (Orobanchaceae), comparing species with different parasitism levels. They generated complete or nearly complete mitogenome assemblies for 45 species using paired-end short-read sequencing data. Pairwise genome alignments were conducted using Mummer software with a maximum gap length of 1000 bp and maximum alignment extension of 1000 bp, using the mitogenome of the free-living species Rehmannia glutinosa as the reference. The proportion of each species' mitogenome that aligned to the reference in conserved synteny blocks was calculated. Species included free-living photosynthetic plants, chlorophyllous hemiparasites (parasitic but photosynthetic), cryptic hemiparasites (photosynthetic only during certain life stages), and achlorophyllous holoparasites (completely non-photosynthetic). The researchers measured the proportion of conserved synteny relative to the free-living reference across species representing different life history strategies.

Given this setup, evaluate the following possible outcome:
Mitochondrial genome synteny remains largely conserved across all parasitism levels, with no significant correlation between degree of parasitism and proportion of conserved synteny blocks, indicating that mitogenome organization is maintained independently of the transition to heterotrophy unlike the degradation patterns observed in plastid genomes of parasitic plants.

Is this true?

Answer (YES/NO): NO